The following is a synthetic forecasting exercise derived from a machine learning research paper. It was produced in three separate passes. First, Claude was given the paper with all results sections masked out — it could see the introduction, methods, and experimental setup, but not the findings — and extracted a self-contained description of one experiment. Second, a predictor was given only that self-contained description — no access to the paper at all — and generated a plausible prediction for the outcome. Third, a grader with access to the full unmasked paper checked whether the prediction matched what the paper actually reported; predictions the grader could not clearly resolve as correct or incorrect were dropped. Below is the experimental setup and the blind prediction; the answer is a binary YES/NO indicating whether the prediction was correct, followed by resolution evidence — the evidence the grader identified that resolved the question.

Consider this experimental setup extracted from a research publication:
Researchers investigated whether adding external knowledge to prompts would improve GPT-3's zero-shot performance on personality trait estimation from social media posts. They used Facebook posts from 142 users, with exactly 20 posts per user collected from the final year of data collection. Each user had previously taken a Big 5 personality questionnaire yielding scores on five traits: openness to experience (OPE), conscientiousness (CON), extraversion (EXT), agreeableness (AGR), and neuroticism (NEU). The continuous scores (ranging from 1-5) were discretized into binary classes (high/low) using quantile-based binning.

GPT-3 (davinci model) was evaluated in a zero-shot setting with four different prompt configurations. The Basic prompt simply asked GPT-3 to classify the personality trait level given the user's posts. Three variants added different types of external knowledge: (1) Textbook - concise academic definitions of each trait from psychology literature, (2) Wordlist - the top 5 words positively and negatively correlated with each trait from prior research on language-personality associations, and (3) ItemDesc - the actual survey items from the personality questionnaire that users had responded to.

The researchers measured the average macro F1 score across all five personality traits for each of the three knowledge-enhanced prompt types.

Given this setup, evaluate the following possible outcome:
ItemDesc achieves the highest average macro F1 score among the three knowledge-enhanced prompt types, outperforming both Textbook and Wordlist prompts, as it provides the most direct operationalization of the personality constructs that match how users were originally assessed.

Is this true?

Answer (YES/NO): YES